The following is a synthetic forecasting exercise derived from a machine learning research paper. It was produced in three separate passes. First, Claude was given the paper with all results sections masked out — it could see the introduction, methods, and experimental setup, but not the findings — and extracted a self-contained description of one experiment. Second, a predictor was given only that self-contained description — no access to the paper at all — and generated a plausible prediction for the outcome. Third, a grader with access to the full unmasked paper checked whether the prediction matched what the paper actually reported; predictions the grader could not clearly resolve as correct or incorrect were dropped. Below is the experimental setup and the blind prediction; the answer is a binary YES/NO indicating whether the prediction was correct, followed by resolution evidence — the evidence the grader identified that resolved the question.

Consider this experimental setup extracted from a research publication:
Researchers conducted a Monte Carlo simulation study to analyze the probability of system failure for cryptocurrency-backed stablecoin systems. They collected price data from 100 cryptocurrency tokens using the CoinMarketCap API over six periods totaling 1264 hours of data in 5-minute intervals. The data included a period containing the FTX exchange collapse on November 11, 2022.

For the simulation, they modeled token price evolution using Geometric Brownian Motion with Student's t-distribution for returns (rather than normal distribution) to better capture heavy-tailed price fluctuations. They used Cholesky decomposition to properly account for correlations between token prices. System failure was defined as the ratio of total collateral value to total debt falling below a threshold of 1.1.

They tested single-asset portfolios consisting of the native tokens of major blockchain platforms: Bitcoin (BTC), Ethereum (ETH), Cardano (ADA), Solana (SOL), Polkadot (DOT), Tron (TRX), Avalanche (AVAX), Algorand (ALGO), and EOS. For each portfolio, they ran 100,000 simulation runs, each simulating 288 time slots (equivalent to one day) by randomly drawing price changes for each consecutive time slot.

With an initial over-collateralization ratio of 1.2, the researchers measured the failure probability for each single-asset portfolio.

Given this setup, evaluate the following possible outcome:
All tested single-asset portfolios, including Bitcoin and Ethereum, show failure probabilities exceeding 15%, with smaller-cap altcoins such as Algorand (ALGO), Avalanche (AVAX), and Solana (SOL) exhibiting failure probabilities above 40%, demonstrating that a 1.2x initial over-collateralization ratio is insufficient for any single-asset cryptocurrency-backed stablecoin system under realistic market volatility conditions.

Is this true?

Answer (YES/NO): NO